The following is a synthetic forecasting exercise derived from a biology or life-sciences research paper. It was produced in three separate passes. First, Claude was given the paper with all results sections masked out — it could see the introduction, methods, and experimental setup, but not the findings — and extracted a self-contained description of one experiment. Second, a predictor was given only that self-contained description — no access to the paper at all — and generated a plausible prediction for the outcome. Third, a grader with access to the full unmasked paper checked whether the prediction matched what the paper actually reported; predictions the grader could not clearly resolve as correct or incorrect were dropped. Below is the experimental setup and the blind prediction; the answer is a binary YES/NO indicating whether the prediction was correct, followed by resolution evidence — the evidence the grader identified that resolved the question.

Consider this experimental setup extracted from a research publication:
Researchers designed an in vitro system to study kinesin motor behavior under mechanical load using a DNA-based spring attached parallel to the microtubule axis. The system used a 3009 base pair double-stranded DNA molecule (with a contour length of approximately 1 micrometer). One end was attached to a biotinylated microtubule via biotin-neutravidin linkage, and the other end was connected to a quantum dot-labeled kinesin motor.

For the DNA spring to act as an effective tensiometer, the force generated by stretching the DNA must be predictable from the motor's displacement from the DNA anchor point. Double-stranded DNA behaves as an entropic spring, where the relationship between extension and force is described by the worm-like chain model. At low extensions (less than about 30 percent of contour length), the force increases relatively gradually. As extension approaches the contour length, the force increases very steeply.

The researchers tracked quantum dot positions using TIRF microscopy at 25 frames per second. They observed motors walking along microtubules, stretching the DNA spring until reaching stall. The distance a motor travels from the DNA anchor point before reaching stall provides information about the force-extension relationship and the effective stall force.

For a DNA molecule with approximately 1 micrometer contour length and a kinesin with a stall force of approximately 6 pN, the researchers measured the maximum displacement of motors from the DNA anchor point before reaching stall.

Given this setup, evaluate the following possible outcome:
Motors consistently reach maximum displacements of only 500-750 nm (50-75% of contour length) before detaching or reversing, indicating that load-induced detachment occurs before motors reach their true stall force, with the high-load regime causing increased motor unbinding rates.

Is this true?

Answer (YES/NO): NO